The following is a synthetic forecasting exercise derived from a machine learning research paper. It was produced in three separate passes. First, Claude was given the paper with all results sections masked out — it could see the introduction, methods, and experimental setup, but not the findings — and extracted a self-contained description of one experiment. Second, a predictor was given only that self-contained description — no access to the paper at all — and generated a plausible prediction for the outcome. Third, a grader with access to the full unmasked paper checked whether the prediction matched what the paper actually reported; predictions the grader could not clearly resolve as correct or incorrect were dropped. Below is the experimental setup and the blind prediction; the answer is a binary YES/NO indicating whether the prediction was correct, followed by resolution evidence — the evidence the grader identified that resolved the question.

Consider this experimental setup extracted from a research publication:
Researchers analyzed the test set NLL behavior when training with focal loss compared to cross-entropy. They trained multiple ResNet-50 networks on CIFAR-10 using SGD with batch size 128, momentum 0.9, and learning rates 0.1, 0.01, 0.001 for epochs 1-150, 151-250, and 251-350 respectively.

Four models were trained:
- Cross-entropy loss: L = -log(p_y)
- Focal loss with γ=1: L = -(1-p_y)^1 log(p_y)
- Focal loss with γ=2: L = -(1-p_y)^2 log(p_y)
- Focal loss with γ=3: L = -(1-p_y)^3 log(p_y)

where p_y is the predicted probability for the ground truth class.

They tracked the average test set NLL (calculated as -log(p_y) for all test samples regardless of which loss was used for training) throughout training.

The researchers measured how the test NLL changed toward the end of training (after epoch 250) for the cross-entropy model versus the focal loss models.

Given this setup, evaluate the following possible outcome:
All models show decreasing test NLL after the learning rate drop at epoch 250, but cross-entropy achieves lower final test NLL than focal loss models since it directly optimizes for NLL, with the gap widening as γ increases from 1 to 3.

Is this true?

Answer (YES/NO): NO